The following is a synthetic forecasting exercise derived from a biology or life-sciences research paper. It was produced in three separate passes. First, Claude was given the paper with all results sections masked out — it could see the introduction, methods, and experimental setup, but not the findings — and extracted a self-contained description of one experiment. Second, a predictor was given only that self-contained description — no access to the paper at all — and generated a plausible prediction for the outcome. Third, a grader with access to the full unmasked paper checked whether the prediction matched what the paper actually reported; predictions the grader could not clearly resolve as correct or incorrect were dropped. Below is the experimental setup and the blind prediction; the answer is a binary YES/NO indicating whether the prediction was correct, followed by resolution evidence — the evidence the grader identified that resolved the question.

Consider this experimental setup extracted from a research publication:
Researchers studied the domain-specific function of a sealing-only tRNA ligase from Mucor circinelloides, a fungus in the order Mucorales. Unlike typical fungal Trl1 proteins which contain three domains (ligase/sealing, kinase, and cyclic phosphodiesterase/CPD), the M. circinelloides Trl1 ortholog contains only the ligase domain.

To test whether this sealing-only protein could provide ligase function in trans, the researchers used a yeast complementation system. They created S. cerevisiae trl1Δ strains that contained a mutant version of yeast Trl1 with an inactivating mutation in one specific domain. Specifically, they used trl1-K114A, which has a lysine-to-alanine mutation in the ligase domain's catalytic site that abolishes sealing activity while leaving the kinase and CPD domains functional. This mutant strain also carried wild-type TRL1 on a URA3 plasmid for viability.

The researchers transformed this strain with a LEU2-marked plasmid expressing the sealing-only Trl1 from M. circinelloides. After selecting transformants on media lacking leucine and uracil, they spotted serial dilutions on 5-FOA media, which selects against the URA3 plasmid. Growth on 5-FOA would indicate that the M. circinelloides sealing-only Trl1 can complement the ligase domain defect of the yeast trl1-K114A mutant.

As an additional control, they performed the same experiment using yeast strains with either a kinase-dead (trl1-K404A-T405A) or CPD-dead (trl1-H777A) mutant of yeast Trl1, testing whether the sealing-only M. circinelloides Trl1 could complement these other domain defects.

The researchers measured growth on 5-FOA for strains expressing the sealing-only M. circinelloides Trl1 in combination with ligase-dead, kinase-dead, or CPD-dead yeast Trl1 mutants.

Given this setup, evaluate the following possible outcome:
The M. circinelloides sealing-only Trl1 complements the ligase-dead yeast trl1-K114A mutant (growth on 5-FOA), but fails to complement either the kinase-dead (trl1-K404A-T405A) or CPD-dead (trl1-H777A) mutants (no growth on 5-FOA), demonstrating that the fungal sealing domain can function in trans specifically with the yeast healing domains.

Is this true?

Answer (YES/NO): YES